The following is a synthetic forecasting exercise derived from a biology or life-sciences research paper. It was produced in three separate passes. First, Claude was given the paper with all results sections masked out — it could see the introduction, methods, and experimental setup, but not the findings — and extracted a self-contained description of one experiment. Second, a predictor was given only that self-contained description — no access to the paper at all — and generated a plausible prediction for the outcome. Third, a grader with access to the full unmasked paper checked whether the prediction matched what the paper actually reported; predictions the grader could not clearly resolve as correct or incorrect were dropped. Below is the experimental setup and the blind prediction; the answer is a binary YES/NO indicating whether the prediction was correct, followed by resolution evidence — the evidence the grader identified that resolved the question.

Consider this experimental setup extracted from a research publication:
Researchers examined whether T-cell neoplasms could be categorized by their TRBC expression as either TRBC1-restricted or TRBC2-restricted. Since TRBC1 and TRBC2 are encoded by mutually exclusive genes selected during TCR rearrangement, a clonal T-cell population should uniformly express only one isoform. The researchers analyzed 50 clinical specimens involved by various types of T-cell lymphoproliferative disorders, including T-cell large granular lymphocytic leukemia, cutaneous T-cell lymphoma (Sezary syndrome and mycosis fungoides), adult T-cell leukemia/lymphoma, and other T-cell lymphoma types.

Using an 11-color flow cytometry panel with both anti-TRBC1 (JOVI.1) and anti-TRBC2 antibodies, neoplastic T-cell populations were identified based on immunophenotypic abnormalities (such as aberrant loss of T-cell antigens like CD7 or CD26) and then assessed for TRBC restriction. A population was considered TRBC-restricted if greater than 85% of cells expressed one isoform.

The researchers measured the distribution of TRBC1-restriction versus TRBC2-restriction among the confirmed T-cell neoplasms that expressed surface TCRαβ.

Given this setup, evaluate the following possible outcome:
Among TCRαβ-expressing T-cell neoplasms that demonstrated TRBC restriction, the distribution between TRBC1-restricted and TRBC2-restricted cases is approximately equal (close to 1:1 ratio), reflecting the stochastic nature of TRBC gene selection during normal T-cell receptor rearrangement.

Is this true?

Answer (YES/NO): NO